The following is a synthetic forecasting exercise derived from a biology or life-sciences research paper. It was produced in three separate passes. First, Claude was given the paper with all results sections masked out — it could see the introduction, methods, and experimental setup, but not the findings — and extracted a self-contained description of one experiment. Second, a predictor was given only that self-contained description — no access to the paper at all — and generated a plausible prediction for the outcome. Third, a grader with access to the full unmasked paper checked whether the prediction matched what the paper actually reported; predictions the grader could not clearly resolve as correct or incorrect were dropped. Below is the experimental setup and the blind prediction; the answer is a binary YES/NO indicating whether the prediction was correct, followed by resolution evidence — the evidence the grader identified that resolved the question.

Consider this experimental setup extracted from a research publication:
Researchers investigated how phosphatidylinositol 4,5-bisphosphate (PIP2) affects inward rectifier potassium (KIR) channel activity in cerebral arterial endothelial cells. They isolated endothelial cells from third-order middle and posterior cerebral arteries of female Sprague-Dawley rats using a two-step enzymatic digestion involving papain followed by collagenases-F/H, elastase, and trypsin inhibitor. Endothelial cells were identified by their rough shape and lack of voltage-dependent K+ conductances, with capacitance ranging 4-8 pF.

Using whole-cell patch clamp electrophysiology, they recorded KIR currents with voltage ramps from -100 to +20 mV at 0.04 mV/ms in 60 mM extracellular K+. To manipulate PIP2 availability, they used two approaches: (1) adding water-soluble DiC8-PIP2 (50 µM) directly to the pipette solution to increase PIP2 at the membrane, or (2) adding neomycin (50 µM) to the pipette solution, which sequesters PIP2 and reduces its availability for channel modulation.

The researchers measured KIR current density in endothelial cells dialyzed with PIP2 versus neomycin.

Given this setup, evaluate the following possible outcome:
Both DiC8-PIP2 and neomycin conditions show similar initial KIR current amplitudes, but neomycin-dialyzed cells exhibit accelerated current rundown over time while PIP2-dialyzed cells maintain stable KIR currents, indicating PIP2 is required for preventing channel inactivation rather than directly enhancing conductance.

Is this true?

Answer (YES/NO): NO